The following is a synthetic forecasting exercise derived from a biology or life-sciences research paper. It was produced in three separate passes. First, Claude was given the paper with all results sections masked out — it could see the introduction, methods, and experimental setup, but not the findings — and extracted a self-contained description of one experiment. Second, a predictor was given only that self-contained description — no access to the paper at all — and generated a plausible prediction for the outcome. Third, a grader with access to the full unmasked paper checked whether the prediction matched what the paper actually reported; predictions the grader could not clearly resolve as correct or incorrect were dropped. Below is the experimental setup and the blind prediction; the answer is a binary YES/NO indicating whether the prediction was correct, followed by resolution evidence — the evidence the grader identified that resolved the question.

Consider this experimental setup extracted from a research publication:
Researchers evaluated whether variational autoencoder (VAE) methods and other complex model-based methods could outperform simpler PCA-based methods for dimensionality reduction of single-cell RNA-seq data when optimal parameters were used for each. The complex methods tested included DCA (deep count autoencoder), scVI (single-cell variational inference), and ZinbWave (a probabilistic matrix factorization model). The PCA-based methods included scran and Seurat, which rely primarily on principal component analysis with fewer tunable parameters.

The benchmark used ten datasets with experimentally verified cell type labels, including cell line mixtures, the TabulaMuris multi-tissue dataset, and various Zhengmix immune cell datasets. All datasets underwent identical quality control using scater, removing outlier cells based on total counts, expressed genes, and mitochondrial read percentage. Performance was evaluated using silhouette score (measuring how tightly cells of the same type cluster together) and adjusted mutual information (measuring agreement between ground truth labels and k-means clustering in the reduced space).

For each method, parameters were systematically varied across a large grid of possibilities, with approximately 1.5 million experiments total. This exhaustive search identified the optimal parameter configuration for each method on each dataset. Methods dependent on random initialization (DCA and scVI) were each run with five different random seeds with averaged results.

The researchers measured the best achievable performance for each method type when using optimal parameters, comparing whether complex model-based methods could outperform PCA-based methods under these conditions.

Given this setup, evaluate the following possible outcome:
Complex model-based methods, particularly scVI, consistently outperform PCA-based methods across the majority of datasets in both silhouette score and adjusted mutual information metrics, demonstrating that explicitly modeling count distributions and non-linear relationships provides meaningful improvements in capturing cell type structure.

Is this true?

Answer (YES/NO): NO